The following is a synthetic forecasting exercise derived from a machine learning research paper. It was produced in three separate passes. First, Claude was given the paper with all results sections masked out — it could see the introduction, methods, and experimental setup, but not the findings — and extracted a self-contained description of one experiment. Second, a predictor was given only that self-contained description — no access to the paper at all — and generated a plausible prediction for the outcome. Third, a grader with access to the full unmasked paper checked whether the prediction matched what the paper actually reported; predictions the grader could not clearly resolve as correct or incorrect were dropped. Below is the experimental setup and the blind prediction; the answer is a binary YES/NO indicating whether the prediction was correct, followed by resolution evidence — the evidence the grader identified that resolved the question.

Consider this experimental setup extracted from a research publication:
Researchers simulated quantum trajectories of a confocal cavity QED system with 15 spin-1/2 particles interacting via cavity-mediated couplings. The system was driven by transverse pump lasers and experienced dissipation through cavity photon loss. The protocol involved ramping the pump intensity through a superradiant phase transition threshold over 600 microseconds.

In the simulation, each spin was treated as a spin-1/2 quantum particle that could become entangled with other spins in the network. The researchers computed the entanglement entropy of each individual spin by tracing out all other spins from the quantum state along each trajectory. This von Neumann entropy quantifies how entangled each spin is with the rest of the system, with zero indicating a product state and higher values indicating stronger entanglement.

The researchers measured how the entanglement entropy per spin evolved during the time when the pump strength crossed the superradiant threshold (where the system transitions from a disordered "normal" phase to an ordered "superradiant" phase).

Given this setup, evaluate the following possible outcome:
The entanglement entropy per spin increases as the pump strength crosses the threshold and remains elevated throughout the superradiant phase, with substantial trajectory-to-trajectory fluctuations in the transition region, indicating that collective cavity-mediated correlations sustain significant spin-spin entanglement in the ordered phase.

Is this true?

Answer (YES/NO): NO